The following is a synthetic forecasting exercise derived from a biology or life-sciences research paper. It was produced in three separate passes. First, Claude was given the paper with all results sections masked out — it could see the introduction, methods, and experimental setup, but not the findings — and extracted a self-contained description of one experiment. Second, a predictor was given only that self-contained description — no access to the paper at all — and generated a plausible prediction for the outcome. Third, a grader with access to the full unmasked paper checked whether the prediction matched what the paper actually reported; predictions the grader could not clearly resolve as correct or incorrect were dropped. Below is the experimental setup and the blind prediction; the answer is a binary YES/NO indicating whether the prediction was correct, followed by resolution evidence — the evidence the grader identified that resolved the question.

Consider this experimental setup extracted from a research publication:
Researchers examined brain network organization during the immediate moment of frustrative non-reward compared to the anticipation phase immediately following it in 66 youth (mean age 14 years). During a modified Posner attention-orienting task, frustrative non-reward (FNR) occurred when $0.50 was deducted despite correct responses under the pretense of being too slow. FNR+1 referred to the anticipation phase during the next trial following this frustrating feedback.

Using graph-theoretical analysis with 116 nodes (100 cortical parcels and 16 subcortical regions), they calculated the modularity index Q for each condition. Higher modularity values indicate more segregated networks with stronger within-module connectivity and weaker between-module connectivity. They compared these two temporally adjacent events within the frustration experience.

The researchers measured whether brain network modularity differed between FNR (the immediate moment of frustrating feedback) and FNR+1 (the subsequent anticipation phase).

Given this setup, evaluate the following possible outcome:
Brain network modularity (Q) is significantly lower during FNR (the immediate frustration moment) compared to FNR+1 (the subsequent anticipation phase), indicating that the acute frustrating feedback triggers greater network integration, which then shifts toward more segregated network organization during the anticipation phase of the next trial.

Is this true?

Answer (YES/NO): YES